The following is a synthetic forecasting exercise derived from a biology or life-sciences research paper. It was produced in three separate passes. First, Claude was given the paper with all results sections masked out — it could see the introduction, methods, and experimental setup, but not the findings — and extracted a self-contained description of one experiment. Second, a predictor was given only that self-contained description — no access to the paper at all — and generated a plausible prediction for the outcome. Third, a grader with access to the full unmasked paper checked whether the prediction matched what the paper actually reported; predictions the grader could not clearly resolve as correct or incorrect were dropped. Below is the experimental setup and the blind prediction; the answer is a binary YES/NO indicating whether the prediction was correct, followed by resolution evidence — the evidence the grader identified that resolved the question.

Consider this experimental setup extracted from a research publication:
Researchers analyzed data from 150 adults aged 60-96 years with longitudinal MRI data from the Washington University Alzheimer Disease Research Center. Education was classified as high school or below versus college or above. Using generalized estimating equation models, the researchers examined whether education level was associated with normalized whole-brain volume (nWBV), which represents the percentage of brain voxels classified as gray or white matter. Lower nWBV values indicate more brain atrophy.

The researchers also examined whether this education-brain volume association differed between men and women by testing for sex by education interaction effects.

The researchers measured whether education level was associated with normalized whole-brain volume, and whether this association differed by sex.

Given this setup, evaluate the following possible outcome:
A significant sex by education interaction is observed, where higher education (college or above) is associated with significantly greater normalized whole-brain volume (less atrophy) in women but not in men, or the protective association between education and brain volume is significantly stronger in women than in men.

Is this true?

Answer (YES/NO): NO